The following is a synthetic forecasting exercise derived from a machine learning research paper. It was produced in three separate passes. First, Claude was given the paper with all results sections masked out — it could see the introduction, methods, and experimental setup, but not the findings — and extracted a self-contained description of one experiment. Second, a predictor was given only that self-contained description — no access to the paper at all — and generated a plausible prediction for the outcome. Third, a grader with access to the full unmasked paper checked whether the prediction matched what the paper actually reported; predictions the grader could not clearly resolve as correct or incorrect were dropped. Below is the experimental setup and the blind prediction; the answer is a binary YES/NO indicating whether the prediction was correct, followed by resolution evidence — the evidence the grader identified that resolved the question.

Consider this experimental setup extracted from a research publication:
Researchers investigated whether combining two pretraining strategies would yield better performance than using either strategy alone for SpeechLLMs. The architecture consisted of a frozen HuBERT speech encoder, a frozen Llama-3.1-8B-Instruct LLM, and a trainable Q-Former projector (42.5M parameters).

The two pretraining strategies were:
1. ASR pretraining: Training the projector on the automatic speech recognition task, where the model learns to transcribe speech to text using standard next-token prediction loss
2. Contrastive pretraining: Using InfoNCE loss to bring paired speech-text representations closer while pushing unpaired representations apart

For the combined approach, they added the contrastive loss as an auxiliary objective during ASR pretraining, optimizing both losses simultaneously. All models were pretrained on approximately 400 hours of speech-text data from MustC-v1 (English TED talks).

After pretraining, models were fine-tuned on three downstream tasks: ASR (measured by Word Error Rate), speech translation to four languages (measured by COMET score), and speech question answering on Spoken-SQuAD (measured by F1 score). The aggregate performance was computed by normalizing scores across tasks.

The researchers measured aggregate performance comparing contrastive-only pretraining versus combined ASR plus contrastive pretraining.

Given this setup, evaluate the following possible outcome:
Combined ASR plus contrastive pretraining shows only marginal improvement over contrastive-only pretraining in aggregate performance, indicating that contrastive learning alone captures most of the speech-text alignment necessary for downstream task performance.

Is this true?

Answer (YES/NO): NO